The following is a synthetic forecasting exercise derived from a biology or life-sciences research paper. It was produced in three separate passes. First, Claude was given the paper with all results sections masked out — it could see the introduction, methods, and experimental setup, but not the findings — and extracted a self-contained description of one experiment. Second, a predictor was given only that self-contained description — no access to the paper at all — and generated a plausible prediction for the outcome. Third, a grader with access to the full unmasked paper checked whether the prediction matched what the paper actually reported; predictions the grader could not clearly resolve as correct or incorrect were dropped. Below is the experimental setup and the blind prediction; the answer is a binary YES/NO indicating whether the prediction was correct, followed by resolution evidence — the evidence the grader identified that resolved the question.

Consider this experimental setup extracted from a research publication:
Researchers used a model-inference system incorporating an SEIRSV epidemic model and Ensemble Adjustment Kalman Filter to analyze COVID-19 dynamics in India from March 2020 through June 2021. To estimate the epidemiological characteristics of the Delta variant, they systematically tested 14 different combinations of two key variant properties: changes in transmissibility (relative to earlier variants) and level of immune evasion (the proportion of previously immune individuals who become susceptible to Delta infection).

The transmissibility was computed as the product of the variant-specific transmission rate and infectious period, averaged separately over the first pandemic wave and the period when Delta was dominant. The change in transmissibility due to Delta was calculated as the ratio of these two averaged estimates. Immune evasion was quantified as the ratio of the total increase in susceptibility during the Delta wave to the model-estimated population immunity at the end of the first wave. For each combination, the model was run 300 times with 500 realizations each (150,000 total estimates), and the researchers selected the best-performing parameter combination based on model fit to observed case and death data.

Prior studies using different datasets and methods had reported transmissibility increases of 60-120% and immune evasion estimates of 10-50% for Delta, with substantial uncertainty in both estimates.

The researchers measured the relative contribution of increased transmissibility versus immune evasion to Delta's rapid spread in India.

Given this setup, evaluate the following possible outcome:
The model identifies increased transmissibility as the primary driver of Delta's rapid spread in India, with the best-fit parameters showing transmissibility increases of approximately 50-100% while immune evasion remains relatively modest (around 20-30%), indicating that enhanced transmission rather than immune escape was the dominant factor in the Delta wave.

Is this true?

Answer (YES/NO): NO